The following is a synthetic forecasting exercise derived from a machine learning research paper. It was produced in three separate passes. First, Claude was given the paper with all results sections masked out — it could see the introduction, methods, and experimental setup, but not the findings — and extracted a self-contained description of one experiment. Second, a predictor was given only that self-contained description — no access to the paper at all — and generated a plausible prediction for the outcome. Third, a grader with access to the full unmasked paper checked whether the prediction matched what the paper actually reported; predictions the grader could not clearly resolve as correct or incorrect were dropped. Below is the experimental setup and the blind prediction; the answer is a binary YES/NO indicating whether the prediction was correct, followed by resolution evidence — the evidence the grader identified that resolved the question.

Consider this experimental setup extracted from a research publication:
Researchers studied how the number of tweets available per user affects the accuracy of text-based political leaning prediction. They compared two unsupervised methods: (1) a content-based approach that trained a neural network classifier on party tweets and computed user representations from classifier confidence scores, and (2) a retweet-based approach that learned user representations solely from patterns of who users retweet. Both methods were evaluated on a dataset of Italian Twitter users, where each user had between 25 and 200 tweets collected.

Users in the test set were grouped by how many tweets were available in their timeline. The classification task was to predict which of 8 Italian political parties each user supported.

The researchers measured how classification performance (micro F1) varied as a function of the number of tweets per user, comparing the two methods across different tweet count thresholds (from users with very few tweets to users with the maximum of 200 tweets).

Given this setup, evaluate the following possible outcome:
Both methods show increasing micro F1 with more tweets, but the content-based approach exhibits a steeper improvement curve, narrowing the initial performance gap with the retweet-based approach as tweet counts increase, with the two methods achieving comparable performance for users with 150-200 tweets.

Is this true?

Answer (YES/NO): NO